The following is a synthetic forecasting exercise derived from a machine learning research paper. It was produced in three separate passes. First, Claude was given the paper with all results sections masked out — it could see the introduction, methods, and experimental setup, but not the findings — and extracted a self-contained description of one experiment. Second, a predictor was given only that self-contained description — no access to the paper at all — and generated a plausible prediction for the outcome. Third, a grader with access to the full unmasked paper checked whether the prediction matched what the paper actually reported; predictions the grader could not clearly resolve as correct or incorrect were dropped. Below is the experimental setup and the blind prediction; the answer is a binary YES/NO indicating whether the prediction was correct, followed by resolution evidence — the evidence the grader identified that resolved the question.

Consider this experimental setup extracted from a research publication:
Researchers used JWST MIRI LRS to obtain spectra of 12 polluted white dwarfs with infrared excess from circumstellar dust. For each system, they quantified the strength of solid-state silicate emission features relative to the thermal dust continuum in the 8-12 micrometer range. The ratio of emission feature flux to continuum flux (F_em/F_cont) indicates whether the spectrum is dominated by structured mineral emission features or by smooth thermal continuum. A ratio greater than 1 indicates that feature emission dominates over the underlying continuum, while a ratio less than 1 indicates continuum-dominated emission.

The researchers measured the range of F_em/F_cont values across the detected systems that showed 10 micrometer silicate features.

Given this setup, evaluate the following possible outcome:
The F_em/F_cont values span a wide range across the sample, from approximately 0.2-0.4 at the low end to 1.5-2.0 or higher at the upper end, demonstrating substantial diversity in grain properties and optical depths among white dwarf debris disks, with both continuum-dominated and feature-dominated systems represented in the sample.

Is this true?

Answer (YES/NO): NO